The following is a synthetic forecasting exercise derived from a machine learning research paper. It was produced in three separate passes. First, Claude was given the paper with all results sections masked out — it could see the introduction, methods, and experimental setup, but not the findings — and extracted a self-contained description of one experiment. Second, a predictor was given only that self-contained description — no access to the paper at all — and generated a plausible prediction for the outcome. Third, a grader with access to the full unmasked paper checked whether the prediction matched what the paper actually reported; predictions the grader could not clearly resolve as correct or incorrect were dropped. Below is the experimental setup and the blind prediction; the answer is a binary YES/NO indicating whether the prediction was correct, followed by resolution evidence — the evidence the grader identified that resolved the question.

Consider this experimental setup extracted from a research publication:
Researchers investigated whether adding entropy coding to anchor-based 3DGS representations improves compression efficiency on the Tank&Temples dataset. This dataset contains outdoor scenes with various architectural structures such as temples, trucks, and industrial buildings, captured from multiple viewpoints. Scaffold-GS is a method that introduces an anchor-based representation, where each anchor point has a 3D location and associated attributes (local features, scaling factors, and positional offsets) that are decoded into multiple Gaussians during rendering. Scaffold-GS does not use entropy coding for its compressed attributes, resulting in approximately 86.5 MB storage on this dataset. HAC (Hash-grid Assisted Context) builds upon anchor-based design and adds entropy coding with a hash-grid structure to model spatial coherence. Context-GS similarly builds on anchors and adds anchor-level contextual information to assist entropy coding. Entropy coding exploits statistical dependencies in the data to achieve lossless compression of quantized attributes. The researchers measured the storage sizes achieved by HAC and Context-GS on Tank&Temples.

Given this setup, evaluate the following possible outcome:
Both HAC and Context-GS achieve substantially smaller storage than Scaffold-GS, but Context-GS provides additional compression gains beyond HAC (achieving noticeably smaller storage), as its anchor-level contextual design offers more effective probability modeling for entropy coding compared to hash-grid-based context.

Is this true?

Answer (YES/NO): NO